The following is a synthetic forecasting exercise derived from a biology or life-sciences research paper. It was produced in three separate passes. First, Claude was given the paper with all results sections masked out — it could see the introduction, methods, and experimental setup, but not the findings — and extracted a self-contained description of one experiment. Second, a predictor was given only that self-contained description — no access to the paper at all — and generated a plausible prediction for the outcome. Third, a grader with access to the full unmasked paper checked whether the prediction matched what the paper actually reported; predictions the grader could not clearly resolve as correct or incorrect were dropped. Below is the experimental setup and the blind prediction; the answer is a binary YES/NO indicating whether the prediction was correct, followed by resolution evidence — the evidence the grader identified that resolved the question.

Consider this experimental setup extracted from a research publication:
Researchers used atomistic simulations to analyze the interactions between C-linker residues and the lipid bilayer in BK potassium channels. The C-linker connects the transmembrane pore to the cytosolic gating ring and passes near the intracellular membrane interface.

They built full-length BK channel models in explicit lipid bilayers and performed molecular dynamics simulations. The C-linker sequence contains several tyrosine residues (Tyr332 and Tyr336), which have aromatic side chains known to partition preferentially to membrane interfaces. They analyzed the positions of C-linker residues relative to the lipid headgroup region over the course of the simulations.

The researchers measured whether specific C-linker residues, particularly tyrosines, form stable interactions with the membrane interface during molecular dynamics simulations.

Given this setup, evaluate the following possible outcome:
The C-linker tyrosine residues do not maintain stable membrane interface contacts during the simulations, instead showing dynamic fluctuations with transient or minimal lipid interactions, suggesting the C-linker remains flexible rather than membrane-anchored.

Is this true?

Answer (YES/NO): NO